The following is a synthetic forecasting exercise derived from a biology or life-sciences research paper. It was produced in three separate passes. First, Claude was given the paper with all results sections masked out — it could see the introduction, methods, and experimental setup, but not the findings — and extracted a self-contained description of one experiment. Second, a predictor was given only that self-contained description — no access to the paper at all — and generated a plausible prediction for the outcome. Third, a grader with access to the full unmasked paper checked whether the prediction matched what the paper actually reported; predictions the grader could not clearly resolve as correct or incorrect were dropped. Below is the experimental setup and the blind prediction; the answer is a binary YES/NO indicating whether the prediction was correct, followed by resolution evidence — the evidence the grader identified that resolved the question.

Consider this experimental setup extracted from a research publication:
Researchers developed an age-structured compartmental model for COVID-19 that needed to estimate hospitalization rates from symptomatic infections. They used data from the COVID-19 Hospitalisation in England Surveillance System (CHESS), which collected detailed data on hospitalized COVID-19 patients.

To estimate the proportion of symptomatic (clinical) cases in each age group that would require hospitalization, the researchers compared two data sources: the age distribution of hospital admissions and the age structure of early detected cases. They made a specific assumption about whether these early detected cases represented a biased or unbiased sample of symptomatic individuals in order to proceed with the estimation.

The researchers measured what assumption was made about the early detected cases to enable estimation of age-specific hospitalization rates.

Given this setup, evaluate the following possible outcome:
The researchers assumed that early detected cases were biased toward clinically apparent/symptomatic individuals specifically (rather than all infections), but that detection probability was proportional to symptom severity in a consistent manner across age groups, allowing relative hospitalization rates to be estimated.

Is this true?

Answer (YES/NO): NO